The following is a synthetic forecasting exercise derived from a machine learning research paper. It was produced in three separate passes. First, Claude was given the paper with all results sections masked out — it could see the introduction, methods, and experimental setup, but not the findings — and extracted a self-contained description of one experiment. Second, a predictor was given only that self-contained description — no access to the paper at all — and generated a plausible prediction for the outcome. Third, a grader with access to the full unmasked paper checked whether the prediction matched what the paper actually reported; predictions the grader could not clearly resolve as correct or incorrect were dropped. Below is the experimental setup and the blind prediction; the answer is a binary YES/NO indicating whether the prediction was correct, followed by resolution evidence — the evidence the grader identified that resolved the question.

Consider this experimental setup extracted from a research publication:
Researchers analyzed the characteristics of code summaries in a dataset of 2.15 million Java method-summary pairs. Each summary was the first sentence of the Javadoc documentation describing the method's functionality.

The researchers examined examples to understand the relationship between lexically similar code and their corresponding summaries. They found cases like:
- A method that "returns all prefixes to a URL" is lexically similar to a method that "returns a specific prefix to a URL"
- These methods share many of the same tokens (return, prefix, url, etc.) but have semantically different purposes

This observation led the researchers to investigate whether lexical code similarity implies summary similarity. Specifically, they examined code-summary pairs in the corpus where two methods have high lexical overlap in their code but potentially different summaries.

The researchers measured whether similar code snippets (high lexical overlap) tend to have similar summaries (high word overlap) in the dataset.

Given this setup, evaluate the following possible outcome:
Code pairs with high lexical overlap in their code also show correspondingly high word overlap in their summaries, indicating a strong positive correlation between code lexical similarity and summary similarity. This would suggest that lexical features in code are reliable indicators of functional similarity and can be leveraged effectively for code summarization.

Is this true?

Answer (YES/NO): NO